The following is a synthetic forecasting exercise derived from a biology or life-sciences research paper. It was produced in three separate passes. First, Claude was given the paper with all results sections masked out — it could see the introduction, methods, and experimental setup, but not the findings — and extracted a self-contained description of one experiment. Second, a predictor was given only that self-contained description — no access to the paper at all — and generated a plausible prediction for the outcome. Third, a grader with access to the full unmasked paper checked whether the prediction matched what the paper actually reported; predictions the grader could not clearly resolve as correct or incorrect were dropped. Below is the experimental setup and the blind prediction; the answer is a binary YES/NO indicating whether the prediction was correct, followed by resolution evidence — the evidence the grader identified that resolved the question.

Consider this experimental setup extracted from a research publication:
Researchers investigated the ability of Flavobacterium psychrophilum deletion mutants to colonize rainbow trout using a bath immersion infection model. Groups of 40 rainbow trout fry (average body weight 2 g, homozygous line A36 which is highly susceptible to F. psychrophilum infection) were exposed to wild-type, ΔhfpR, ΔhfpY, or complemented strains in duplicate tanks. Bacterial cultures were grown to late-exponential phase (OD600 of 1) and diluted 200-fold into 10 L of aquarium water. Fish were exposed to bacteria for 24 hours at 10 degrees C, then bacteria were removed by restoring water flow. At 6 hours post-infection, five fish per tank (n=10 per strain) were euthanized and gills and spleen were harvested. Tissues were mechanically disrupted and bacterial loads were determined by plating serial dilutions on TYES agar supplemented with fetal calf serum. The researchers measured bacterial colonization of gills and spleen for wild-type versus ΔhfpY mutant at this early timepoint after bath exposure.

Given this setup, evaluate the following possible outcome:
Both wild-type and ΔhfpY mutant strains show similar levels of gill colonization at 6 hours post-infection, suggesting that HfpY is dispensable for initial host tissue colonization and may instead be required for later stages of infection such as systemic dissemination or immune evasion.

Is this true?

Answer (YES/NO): YES